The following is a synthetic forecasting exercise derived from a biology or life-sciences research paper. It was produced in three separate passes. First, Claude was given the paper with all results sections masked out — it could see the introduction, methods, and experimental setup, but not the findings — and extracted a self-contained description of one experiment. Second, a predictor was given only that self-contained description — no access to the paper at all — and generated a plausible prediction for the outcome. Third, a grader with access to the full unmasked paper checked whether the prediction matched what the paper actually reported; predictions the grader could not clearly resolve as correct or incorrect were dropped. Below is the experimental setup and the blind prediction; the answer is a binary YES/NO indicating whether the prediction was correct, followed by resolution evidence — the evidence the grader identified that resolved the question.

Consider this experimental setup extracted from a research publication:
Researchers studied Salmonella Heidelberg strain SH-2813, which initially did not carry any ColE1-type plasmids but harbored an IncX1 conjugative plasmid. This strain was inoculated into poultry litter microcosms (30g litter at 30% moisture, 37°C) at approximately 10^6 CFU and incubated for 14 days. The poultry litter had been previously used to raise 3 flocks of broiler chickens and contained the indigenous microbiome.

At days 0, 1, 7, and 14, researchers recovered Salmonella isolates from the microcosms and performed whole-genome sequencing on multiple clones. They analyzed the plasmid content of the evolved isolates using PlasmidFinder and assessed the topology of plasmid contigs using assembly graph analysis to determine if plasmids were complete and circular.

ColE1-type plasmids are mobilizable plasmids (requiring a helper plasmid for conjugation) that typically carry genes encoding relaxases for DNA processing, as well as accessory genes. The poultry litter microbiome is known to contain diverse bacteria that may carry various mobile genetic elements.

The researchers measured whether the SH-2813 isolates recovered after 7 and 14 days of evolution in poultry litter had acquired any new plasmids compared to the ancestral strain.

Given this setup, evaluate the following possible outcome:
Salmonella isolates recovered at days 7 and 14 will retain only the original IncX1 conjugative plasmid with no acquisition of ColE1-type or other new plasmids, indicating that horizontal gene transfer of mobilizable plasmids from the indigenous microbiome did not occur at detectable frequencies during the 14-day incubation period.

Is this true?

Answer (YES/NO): NO